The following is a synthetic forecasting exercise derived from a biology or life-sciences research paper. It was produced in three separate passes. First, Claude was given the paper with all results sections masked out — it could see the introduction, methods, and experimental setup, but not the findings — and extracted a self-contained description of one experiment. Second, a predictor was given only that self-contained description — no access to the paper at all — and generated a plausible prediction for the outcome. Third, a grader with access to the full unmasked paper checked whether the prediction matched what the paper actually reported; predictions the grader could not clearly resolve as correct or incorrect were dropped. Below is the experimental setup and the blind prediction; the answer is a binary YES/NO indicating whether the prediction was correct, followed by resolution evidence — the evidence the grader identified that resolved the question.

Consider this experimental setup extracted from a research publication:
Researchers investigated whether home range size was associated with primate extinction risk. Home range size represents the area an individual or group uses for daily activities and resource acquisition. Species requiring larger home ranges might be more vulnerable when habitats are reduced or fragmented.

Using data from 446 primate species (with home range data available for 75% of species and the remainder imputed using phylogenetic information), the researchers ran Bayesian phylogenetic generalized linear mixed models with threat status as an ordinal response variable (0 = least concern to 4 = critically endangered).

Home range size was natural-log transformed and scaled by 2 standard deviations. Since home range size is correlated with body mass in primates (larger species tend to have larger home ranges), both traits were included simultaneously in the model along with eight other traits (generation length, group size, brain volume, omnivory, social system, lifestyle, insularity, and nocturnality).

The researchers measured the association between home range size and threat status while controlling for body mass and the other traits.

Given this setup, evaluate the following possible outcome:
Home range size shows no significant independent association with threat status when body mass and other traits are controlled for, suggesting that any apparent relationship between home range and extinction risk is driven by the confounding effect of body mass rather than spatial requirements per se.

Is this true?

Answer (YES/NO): NO